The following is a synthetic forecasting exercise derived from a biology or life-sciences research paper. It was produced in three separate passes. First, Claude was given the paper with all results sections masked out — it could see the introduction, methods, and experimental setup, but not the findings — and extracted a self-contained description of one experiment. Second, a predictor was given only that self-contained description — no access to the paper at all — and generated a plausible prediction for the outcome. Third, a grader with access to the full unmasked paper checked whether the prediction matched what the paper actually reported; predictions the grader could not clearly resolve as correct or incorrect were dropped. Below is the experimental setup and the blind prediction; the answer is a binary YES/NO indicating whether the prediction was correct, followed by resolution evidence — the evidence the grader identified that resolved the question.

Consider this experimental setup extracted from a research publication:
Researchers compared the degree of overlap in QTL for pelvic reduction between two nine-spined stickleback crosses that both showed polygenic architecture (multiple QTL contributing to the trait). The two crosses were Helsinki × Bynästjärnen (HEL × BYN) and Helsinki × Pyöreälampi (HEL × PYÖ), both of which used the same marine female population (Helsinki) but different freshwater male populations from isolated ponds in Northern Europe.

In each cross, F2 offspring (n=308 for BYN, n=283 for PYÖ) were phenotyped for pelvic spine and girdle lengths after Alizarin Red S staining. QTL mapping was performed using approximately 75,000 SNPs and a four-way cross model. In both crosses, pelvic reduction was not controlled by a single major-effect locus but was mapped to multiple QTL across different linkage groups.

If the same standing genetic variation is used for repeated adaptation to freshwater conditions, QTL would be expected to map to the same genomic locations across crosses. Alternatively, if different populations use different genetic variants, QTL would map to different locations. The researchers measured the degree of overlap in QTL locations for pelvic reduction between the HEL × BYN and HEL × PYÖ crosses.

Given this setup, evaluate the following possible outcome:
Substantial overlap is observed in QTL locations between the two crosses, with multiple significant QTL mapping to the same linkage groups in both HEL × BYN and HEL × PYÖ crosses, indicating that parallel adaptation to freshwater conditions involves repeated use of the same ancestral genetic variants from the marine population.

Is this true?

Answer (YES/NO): NO